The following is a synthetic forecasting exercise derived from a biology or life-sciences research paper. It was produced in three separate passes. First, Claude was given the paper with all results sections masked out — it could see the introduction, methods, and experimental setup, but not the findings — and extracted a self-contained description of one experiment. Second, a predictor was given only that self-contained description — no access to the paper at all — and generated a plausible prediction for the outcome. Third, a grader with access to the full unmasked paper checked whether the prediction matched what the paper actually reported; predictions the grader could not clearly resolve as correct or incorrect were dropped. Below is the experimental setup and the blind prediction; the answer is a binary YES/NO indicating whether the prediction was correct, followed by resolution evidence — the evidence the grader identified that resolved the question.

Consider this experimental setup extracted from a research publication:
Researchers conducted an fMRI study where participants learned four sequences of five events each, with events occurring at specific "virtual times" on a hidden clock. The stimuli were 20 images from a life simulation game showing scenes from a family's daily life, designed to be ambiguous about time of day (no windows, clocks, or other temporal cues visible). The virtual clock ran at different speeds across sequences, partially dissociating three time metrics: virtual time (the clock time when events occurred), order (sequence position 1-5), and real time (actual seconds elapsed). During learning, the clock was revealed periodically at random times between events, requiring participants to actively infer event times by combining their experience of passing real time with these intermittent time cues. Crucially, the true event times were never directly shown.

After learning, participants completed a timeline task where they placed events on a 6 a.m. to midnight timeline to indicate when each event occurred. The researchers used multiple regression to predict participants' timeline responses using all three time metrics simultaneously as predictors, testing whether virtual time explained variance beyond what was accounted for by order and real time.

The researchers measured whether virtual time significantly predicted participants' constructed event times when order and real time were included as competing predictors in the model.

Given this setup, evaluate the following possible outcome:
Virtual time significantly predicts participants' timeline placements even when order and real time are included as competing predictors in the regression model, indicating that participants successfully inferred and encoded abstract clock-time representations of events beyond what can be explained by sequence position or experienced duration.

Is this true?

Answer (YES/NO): YES